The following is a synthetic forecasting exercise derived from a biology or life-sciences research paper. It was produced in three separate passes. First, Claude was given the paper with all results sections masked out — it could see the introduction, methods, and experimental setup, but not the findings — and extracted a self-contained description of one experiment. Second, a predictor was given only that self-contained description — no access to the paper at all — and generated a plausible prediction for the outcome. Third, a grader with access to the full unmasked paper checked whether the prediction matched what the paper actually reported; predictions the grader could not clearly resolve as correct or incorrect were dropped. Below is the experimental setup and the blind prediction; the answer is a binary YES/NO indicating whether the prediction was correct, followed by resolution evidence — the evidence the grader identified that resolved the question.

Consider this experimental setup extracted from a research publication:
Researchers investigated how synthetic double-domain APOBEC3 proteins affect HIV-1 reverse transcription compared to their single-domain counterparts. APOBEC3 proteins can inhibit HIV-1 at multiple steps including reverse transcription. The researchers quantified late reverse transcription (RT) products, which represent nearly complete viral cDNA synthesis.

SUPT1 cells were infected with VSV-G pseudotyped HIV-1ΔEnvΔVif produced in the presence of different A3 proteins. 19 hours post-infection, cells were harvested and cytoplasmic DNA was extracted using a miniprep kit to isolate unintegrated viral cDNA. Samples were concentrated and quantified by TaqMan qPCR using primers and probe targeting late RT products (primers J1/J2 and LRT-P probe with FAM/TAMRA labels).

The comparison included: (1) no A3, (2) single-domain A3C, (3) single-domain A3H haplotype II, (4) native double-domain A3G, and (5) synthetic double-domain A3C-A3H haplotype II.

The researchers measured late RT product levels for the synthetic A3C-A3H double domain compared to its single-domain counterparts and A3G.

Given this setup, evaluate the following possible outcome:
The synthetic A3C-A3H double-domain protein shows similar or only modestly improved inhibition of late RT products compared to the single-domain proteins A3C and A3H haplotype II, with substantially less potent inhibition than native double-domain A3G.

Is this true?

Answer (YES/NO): NO